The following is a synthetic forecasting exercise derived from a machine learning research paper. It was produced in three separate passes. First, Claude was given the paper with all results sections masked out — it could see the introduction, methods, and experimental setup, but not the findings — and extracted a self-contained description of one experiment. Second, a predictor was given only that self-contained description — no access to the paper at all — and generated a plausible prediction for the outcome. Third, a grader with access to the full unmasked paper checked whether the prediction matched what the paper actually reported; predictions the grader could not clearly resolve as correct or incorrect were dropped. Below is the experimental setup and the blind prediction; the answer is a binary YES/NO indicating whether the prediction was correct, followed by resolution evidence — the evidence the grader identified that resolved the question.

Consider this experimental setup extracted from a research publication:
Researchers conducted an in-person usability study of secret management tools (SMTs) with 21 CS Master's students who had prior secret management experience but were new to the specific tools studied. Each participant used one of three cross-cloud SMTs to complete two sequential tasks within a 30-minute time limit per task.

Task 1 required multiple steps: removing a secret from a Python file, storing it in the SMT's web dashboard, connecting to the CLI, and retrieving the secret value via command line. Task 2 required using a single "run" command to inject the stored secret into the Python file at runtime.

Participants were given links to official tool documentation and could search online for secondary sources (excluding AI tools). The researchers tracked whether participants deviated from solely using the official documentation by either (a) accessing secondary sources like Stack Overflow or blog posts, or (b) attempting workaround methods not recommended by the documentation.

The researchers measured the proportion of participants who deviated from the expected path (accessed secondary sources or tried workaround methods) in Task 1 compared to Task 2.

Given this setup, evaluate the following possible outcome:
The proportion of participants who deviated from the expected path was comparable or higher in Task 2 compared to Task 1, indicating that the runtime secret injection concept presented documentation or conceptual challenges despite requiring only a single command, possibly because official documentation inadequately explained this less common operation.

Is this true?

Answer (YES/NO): YES